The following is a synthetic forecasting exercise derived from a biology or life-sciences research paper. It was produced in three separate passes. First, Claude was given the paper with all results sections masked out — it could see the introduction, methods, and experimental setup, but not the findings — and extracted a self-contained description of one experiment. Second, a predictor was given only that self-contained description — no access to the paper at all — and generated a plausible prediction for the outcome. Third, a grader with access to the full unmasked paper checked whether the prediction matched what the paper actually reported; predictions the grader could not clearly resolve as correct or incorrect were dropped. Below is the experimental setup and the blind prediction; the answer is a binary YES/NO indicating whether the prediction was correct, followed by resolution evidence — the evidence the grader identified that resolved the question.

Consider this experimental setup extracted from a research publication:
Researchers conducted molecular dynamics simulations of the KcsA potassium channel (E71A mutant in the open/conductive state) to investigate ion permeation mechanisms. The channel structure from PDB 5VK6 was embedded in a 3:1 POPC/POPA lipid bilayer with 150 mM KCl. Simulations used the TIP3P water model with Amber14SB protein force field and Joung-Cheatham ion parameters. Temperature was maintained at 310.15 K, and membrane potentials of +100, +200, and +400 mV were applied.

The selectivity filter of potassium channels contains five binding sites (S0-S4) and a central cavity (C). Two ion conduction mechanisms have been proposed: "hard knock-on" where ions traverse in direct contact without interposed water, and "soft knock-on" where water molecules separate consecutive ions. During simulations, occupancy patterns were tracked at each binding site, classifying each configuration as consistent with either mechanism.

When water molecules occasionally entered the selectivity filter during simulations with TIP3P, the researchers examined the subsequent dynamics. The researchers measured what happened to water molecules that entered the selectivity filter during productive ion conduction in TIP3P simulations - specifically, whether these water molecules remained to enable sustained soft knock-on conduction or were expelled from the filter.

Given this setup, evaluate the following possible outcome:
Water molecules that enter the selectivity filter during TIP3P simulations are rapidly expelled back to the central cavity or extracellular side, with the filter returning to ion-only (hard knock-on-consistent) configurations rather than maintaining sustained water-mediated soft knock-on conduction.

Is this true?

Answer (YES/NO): YES